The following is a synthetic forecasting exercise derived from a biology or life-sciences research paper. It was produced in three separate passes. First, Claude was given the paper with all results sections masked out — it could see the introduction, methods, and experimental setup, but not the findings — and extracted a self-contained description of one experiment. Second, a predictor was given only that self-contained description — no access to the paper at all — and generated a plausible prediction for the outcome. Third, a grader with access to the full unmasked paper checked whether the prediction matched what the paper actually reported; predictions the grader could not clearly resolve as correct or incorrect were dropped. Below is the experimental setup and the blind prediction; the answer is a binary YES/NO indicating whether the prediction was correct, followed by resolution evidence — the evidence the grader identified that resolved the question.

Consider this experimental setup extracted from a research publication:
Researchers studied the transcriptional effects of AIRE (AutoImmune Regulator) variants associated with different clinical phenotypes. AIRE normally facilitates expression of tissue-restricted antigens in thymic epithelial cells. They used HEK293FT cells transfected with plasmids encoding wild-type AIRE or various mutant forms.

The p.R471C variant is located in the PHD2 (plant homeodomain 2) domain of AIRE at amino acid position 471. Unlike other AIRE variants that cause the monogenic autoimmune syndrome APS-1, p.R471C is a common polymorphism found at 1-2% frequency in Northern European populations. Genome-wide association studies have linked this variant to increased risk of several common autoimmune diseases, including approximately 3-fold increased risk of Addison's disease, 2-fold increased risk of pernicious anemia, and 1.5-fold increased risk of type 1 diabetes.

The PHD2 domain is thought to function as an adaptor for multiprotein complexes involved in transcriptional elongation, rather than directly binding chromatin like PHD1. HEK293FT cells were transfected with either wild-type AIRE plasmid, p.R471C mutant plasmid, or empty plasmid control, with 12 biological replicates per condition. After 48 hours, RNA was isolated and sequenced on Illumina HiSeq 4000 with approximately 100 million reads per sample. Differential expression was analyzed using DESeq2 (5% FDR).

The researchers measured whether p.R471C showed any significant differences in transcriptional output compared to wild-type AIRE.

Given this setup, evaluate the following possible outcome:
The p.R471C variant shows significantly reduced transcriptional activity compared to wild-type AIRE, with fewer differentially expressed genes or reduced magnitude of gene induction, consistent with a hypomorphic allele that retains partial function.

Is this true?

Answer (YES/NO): NO